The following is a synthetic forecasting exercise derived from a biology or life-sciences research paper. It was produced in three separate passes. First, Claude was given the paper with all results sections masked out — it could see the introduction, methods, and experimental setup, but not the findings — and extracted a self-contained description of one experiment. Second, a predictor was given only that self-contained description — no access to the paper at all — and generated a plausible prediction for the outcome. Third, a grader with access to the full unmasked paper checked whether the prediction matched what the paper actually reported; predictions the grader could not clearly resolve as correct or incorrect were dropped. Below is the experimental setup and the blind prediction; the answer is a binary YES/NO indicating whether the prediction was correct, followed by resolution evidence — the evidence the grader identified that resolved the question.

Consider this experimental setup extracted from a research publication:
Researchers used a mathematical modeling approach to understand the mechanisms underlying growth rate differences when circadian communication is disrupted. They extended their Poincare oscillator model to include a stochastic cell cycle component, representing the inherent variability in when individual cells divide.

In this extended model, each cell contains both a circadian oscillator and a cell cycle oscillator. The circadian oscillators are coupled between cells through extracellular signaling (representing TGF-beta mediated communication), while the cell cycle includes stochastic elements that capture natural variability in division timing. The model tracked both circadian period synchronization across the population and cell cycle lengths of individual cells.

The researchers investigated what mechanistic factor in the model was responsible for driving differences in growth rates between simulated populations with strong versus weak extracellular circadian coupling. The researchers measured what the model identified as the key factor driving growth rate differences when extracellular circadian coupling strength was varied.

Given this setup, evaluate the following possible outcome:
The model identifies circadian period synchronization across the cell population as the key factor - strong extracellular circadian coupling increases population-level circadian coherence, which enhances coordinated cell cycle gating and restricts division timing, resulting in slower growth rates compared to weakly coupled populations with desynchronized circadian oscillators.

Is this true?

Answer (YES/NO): NO